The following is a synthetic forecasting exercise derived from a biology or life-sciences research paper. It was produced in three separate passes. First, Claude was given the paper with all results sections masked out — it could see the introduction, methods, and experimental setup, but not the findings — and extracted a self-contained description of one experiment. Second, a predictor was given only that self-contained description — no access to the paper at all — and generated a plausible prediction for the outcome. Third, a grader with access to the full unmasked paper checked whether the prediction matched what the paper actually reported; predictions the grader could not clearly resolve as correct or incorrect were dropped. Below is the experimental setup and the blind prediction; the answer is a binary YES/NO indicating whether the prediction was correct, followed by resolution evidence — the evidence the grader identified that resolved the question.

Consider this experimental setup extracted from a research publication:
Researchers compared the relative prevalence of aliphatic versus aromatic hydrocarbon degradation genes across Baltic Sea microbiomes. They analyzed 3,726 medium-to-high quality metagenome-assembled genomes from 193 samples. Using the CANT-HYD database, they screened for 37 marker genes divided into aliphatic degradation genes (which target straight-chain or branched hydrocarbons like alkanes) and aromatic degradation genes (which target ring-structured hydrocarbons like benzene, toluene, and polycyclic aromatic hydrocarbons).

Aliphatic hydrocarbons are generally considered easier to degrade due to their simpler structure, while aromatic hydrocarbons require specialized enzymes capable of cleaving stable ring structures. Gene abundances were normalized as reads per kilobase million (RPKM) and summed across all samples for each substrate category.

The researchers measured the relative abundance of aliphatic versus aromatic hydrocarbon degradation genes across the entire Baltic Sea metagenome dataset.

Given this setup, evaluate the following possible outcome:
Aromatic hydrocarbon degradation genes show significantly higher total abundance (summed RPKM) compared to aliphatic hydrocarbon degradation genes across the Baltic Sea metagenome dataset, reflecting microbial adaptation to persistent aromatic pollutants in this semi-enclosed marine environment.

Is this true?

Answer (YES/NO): NO